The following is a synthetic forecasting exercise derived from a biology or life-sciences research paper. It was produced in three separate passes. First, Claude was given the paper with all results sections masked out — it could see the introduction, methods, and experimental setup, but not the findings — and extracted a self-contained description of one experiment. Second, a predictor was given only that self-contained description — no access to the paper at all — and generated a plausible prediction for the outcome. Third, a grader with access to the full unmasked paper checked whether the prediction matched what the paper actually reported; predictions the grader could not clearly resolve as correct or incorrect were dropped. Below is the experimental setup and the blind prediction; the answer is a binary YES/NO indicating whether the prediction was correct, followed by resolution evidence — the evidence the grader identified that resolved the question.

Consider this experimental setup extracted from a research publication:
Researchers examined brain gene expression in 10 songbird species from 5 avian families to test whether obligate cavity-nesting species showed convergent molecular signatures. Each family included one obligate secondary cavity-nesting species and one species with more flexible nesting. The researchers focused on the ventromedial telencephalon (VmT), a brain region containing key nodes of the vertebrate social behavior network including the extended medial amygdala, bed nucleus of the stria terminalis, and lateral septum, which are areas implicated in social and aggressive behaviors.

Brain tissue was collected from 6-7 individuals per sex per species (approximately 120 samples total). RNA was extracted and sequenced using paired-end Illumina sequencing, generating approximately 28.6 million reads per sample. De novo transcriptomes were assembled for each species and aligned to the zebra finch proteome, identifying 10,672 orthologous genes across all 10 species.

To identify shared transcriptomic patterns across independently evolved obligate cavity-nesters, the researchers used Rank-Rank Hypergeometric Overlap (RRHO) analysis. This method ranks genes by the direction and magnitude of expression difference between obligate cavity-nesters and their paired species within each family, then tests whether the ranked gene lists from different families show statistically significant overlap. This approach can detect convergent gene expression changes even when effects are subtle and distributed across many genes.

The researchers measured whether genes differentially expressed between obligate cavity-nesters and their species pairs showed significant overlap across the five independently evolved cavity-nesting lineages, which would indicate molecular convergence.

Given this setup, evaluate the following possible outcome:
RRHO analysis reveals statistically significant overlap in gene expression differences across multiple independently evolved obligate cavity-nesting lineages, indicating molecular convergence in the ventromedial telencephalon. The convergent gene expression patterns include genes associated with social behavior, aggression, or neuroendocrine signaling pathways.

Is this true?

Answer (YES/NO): NO